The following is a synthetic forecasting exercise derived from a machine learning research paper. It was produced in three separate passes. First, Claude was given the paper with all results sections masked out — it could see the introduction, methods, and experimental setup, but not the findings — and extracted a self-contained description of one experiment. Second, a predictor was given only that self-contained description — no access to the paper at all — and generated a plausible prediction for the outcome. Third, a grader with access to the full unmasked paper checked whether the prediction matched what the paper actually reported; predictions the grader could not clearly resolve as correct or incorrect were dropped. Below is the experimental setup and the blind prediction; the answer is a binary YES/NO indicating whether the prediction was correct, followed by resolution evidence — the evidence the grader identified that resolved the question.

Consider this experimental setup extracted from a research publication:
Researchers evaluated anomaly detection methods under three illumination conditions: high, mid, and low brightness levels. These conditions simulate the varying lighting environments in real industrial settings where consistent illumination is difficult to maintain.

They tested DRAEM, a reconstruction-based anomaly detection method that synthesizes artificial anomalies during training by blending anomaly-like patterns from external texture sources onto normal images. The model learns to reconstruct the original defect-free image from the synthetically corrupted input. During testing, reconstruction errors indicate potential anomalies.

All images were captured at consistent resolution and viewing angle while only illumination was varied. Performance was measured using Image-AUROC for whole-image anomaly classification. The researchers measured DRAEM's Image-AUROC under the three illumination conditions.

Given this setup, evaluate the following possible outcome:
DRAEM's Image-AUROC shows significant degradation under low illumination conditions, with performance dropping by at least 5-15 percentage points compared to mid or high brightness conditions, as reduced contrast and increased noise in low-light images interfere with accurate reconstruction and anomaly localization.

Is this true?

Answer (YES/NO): NO